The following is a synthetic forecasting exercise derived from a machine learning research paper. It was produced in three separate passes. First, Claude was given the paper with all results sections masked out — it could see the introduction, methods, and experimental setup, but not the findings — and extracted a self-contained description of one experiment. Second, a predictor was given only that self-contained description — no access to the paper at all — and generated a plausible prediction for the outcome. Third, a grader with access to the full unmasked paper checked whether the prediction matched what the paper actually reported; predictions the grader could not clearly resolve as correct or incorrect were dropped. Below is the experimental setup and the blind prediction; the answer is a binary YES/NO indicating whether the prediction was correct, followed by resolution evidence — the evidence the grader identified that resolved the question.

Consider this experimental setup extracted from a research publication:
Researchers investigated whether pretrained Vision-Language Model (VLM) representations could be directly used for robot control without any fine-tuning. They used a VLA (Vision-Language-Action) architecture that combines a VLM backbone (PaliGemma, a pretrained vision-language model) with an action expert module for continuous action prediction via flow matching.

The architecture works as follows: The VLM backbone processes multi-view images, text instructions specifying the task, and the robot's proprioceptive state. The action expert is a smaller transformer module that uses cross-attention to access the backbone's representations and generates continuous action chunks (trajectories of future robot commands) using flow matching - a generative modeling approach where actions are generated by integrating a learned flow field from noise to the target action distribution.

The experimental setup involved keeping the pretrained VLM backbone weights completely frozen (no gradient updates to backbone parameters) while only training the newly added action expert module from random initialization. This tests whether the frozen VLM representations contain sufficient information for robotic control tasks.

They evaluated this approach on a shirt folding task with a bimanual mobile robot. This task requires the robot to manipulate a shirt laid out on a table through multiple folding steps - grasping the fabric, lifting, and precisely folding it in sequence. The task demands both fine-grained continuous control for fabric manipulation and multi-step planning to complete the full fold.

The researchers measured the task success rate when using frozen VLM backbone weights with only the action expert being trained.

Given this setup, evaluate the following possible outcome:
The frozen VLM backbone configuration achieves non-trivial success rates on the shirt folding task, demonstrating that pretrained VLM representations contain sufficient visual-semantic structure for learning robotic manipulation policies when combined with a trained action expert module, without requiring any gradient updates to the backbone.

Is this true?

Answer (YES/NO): NO